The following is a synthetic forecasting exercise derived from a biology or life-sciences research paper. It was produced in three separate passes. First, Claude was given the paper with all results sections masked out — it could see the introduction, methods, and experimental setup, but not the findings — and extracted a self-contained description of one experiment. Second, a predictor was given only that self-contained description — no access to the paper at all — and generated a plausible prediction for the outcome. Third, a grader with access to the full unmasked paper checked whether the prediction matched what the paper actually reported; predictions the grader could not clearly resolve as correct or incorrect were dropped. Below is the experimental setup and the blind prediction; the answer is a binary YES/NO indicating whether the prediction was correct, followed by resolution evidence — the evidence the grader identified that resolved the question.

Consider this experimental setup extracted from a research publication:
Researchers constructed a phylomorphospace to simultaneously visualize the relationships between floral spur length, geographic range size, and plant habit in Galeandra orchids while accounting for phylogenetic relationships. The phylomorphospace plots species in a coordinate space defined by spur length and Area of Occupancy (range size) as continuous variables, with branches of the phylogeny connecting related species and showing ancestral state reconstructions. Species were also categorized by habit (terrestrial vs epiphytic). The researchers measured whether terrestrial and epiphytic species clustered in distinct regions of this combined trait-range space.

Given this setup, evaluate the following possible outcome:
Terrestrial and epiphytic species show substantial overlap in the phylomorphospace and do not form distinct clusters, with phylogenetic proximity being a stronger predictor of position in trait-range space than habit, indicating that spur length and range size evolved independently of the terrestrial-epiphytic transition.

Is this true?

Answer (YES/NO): NO